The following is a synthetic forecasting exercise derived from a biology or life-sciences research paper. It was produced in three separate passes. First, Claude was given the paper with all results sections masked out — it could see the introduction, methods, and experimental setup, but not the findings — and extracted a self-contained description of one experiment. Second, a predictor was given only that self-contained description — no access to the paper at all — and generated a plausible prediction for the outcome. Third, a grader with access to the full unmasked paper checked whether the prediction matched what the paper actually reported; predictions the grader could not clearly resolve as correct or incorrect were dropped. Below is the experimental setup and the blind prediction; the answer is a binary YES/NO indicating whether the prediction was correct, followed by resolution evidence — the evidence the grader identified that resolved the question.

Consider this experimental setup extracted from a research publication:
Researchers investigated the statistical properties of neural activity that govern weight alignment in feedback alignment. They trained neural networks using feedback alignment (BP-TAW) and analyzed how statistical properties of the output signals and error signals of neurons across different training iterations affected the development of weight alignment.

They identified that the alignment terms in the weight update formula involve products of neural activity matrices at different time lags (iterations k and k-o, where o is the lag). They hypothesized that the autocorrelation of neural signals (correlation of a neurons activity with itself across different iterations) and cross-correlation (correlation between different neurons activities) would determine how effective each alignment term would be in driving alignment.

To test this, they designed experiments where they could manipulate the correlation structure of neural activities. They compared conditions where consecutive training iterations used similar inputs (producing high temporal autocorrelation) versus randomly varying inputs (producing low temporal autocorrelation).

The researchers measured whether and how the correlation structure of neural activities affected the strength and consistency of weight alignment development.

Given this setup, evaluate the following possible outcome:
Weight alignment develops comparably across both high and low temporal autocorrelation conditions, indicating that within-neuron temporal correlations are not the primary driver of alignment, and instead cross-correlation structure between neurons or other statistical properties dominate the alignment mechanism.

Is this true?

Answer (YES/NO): NO